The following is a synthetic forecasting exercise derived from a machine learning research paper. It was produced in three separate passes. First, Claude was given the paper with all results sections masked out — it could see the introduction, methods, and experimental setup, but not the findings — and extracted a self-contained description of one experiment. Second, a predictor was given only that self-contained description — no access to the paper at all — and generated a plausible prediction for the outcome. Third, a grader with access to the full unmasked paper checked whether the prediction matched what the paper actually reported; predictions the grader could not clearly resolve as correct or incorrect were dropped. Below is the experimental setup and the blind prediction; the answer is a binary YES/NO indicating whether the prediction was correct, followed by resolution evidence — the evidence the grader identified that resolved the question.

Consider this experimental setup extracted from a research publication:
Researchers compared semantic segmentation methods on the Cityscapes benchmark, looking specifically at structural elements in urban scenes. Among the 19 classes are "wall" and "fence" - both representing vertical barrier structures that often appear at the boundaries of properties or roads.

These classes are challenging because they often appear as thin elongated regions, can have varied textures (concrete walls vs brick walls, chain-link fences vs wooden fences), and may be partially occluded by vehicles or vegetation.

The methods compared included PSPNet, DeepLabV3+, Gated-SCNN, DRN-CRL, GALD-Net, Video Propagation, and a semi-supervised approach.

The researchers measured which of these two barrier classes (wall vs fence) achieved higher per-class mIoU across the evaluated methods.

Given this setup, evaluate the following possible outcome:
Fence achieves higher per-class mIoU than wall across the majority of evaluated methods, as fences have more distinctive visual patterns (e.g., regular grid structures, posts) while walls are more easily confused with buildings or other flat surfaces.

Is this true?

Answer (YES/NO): YES